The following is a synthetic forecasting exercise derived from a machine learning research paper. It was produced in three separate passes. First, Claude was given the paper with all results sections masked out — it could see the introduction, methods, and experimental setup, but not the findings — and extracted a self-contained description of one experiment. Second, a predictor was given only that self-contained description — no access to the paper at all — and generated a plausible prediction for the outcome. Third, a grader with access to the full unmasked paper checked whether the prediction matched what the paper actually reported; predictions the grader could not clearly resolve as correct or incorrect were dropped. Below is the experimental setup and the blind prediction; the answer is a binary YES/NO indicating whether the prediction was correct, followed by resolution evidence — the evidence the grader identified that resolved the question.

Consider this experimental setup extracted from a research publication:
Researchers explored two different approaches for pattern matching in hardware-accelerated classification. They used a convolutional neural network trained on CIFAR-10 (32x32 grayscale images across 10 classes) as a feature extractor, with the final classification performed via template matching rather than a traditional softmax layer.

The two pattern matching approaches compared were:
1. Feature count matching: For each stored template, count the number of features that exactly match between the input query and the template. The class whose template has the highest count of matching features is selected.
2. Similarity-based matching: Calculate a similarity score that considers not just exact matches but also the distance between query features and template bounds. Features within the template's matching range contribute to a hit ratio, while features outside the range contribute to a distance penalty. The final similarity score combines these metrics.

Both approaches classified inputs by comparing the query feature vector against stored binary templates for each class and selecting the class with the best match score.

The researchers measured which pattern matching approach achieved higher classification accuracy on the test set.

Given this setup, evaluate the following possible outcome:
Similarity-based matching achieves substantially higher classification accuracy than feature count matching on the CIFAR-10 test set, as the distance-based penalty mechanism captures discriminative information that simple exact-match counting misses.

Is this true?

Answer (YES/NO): NO